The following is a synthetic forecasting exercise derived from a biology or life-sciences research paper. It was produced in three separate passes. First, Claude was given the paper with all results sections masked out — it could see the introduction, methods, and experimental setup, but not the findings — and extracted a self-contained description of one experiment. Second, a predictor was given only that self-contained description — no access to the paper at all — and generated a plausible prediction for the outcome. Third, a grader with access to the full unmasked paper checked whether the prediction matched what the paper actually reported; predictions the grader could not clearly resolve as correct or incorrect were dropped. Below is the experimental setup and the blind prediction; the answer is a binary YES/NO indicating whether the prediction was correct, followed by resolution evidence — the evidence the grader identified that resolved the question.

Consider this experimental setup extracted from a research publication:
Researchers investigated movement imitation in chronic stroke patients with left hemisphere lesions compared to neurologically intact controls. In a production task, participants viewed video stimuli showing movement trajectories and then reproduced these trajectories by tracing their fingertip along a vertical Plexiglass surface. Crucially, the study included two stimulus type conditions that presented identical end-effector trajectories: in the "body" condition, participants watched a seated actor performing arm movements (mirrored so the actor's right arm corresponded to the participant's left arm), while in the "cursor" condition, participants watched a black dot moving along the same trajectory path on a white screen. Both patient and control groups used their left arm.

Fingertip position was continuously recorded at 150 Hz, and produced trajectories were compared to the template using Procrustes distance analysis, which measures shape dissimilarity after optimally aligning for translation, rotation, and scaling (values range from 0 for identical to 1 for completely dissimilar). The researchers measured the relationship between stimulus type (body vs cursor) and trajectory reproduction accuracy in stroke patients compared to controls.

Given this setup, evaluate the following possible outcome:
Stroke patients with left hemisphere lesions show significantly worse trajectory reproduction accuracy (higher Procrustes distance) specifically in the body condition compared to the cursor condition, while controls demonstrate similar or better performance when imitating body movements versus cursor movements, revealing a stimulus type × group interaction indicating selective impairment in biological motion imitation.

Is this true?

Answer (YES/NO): NO